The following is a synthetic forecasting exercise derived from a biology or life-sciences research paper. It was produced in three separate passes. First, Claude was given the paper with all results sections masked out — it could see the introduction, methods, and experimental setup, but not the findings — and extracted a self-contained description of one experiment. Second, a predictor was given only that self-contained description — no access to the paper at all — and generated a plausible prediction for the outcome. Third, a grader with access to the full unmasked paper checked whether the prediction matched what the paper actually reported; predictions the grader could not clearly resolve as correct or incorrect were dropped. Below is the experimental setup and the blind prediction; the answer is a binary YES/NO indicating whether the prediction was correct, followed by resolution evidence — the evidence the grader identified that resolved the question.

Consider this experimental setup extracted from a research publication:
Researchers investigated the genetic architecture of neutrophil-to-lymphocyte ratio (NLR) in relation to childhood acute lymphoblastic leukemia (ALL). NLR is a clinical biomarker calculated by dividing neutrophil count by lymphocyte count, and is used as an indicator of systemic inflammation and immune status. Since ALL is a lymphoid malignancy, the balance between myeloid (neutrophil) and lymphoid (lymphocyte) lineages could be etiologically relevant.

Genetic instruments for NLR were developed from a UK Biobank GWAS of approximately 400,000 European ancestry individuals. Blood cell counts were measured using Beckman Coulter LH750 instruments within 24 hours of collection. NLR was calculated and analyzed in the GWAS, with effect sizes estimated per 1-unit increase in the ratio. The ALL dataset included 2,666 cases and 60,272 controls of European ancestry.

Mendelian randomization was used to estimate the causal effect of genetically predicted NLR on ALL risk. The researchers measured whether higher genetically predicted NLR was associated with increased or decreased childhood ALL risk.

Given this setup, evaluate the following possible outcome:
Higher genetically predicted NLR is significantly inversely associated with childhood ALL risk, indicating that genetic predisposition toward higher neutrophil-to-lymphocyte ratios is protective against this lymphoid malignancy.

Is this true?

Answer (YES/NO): YES